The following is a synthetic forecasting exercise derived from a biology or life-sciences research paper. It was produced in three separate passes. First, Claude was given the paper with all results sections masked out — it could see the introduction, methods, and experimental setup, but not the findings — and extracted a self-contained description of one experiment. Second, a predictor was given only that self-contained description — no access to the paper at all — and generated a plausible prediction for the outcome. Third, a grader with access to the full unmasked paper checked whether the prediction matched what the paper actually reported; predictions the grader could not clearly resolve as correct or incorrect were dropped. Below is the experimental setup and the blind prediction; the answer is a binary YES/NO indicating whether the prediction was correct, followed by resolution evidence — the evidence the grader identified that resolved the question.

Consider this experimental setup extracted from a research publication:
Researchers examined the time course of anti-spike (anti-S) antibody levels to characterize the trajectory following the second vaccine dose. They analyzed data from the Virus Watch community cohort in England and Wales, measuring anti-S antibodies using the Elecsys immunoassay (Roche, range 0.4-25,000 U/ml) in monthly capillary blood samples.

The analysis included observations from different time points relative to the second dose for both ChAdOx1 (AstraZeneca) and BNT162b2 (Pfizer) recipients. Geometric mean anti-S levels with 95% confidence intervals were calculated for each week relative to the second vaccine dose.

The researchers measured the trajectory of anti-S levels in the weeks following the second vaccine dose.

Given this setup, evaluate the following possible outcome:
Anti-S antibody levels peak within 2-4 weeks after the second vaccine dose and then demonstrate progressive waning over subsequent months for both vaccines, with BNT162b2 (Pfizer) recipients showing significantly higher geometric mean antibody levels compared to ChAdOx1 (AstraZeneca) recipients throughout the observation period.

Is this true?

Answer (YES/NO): YES